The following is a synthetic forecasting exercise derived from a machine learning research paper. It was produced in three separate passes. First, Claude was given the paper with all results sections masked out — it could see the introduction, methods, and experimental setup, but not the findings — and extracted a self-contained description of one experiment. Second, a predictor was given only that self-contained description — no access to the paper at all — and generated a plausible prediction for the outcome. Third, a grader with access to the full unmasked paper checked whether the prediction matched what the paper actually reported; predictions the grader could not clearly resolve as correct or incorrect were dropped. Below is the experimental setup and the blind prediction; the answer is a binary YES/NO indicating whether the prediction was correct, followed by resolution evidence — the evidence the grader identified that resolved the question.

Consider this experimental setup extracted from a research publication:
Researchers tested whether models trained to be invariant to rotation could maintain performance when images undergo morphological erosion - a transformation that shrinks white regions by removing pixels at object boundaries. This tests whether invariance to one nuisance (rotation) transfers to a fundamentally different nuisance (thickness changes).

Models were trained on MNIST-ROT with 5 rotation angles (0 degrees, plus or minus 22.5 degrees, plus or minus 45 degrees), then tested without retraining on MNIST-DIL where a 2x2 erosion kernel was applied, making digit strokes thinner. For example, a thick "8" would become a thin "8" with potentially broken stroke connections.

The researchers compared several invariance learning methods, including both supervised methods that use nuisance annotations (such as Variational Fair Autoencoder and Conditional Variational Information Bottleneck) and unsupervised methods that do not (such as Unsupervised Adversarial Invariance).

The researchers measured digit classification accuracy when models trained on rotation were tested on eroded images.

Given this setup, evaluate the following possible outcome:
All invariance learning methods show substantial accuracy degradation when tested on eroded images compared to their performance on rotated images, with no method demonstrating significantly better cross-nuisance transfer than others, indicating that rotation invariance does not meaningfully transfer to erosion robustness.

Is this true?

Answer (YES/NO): NO